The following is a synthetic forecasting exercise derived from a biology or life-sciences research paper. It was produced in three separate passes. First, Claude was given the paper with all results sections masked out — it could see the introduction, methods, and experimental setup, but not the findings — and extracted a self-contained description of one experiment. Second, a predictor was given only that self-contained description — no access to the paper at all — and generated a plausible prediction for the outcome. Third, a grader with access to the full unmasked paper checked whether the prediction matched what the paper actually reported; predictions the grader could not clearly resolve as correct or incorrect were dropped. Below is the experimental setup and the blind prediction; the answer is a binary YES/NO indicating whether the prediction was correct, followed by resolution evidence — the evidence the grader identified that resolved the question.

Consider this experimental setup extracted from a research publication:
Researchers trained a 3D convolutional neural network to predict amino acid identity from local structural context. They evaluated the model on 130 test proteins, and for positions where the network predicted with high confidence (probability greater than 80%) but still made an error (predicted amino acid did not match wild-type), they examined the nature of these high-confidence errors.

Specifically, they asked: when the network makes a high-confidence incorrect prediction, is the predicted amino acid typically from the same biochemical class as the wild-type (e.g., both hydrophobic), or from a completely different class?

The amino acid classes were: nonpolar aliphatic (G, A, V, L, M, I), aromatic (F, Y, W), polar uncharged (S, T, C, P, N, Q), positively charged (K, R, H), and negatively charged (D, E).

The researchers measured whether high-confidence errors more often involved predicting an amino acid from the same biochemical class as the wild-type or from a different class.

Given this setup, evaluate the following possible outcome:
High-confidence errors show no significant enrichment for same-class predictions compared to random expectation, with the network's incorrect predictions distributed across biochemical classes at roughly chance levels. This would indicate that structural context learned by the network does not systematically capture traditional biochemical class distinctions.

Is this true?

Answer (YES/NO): NO